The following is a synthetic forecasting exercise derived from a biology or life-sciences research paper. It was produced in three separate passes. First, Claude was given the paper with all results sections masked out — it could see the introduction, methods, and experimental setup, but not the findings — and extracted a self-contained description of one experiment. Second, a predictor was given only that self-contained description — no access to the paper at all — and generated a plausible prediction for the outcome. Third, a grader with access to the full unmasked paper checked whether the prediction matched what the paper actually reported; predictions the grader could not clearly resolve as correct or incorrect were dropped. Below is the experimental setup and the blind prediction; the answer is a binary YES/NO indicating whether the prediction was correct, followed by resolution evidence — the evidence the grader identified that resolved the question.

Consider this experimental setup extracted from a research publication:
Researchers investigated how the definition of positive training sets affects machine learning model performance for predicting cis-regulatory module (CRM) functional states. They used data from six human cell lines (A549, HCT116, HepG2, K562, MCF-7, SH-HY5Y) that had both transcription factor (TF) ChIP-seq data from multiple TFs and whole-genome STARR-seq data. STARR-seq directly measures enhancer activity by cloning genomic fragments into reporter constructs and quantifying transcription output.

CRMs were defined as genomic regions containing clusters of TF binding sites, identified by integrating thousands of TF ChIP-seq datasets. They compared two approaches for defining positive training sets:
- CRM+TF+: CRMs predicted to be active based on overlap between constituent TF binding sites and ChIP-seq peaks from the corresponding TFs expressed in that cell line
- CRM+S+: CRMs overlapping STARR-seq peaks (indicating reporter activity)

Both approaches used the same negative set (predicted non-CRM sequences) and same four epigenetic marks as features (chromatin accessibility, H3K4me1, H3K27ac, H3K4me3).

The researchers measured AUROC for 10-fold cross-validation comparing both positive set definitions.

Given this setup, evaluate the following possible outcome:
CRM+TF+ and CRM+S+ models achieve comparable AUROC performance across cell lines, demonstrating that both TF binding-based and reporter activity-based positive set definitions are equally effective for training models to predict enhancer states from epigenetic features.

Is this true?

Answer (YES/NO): NO